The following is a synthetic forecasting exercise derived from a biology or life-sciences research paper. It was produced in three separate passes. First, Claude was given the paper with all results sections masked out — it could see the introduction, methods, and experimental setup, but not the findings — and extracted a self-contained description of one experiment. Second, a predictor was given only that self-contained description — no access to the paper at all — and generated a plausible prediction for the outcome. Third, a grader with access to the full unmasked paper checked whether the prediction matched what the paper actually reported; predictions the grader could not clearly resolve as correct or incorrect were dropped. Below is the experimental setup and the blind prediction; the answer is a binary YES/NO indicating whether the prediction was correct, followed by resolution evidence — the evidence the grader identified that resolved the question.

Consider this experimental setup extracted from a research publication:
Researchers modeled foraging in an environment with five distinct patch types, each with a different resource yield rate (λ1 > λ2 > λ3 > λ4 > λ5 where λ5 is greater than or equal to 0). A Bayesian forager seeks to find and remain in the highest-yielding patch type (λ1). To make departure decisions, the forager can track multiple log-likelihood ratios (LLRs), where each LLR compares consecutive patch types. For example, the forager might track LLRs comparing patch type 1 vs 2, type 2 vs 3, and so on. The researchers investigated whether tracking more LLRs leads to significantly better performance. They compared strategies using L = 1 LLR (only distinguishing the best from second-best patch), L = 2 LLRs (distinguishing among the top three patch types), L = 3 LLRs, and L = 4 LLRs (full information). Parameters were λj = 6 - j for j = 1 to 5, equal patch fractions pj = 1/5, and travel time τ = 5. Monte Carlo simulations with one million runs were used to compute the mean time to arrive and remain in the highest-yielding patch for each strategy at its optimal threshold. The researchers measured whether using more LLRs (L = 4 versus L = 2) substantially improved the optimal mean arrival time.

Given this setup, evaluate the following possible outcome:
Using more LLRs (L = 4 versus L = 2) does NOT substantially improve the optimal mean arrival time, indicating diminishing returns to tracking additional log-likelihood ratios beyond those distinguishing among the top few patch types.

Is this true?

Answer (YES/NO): YES